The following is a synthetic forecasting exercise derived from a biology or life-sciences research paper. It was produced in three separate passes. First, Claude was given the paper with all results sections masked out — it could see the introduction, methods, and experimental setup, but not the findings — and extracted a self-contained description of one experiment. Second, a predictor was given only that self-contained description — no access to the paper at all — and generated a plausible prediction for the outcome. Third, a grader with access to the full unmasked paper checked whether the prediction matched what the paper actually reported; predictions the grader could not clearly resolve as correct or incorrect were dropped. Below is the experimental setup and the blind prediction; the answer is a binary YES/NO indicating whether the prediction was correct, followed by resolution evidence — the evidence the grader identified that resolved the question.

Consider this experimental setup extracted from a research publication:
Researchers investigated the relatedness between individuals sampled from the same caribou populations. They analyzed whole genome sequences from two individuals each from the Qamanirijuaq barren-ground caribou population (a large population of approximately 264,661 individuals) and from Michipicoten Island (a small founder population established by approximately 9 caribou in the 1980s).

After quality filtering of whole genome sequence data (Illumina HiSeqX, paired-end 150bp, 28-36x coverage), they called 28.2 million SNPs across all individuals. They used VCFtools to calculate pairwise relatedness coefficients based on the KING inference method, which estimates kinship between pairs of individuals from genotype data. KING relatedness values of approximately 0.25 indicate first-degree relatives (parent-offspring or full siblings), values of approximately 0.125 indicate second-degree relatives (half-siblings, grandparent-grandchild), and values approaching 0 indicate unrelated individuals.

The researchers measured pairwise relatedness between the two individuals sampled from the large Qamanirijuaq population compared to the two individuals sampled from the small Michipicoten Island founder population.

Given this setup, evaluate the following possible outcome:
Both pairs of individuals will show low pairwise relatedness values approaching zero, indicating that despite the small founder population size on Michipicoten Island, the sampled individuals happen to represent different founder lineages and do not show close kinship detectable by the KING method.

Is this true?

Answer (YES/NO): NO